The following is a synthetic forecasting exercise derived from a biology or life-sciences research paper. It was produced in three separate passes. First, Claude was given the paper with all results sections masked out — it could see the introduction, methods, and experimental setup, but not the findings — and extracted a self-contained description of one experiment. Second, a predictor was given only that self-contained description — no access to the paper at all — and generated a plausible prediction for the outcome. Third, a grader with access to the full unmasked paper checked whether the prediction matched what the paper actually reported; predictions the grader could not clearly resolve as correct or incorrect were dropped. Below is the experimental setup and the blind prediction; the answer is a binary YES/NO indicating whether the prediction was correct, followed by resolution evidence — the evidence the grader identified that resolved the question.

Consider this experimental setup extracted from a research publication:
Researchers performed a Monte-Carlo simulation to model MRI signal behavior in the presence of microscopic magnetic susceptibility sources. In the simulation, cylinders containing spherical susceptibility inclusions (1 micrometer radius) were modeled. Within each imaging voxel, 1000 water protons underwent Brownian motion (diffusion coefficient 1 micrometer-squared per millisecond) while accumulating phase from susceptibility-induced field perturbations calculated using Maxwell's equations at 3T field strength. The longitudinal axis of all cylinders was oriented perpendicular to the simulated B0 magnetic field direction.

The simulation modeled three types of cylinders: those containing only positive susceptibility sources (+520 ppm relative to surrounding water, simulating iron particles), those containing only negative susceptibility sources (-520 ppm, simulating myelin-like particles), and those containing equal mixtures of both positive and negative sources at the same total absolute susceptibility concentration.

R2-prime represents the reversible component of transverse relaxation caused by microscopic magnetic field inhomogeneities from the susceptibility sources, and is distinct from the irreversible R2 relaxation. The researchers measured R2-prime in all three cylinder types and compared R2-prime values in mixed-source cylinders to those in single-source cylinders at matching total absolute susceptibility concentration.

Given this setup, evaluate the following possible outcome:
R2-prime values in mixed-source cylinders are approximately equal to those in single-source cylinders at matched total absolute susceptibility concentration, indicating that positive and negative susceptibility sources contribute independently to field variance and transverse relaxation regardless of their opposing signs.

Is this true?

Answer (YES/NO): YES